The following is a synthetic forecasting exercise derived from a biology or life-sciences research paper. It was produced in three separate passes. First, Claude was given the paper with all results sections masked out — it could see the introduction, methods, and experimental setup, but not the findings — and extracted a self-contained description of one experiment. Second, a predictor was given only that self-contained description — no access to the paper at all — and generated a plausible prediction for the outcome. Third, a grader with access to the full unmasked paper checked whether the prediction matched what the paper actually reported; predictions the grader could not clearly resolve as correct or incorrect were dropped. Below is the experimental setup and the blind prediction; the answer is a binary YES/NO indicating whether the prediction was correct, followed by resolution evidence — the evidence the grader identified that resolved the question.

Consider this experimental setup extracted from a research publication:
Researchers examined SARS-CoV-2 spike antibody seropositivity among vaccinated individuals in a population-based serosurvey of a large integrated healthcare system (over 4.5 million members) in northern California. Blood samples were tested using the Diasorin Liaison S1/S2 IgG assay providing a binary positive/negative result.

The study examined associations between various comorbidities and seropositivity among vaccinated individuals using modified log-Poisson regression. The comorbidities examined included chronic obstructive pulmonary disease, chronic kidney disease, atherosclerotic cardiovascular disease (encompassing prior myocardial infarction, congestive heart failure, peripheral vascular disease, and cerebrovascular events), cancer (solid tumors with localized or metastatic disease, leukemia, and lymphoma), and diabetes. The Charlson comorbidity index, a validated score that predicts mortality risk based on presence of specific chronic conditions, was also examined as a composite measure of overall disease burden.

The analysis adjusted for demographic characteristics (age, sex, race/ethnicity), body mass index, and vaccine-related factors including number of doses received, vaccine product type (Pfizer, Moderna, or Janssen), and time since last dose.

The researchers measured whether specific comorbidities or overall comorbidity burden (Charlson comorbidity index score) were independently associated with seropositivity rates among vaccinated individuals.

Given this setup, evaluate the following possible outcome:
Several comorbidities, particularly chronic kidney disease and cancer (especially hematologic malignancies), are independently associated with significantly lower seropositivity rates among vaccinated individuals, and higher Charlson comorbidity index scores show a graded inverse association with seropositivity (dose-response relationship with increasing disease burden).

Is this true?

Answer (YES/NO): NO